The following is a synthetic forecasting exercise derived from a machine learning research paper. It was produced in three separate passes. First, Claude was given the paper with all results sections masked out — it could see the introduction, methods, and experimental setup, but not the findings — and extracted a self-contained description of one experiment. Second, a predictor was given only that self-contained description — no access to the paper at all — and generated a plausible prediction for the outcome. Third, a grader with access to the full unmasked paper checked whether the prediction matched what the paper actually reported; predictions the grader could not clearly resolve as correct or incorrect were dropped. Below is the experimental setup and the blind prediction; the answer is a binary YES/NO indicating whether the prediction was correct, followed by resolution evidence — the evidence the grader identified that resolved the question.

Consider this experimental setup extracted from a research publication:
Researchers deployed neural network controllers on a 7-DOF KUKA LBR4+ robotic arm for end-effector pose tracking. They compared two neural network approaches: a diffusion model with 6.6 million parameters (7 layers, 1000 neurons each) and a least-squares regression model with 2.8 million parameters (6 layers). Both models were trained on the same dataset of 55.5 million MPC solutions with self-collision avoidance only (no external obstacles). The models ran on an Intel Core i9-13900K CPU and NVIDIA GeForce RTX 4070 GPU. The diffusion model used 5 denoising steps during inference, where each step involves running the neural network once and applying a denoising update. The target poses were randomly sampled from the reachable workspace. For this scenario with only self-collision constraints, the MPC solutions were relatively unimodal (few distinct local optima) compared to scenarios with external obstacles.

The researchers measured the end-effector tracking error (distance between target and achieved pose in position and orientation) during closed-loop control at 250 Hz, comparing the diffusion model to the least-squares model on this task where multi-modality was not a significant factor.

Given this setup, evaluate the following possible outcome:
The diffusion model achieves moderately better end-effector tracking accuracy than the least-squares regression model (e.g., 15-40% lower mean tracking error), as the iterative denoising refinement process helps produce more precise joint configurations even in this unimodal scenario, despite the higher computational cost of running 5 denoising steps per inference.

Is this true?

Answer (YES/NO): NO